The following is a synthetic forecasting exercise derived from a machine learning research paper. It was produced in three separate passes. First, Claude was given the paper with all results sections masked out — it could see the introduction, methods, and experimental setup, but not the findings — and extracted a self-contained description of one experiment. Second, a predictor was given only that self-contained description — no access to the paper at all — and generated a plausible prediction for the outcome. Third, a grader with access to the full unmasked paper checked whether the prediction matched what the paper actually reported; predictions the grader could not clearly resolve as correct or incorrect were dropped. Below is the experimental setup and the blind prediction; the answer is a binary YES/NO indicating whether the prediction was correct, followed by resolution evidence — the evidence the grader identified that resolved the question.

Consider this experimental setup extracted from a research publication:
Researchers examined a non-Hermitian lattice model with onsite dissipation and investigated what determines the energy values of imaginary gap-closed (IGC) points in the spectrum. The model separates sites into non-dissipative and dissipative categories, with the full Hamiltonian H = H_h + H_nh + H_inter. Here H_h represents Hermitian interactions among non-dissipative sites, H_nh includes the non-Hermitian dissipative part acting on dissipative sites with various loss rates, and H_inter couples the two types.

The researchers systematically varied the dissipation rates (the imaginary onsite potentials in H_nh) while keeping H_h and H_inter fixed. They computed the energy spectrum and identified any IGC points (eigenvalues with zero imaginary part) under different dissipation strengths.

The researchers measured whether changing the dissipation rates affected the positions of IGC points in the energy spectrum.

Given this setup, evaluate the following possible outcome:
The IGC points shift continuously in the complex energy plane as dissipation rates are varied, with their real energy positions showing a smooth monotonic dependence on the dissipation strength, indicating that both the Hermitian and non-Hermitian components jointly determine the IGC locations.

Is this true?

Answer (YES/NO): NO